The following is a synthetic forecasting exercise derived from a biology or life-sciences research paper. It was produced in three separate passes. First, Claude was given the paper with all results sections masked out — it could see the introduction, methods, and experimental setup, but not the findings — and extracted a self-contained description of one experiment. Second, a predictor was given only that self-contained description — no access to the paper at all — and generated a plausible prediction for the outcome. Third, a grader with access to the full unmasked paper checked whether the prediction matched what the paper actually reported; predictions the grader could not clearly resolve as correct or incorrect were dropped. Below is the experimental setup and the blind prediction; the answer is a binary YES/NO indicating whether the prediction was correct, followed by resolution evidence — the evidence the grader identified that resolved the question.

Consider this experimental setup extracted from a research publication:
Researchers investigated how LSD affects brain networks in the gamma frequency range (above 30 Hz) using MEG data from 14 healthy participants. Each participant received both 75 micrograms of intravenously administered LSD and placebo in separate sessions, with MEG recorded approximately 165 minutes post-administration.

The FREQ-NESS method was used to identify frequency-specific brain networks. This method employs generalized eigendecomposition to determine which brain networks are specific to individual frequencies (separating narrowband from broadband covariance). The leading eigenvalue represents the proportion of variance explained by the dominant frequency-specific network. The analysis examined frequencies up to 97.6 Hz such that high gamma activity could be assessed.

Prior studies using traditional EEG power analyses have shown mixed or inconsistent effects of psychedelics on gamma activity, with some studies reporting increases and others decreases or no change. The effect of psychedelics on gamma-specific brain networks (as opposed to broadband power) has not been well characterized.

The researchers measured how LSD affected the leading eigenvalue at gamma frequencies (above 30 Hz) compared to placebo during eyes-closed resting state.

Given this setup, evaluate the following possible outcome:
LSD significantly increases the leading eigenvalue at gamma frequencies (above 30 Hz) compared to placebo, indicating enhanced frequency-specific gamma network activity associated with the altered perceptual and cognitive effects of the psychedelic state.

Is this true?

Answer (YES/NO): NO